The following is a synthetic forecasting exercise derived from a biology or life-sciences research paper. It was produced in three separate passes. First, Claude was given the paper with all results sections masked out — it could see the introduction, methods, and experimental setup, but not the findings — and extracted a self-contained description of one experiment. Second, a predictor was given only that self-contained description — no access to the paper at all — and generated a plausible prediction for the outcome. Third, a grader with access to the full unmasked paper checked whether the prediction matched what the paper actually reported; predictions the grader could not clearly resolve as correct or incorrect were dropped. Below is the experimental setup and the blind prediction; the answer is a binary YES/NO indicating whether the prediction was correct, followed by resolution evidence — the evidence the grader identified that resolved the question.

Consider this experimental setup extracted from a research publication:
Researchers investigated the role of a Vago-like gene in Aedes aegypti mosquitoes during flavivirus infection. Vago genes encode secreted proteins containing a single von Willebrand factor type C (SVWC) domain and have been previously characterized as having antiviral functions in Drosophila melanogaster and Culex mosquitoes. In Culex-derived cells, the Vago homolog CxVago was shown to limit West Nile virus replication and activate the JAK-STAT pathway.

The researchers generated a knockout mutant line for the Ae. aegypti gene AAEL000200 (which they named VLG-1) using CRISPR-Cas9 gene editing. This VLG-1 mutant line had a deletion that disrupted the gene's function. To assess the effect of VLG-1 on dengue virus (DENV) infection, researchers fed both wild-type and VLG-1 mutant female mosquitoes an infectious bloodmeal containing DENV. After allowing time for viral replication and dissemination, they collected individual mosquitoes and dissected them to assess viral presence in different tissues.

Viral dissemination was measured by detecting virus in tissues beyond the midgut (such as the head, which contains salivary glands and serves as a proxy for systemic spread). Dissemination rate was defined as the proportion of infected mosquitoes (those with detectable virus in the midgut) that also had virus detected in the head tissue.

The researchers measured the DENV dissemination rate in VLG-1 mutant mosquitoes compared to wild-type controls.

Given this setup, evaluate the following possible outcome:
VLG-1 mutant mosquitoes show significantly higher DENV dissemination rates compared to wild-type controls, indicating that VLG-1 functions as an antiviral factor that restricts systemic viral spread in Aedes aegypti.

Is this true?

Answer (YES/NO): NO